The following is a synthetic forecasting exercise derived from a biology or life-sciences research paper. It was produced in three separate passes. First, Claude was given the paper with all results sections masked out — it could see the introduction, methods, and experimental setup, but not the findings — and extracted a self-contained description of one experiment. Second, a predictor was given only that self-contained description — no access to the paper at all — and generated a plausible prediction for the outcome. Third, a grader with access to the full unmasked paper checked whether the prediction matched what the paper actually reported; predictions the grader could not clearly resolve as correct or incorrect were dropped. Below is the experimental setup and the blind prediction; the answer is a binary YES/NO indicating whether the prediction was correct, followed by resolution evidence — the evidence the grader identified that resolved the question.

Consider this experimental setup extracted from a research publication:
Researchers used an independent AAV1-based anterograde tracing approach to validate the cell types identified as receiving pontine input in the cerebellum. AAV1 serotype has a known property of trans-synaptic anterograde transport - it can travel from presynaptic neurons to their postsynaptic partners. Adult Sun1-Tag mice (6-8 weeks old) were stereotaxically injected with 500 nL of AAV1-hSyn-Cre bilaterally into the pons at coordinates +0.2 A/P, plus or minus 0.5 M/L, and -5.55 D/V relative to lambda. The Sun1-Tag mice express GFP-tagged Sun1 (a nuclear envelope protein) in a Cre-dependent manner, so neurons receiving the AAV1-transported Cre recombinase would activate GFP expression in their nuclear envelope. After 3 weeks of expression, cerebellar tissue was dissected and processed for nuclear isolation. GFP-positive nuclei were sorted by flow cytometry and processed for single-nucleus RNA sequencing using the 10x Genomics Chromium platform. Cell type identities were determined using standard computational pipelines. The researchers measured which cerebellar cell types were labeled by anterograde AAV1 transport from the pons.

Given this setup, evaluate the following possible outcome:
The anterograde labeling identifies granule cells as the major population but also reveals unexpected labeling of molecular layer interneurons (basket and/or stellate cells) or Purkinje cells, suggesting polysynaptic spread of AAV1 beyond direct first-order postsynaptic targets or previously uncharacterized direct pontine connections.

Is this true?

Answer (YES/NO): YES